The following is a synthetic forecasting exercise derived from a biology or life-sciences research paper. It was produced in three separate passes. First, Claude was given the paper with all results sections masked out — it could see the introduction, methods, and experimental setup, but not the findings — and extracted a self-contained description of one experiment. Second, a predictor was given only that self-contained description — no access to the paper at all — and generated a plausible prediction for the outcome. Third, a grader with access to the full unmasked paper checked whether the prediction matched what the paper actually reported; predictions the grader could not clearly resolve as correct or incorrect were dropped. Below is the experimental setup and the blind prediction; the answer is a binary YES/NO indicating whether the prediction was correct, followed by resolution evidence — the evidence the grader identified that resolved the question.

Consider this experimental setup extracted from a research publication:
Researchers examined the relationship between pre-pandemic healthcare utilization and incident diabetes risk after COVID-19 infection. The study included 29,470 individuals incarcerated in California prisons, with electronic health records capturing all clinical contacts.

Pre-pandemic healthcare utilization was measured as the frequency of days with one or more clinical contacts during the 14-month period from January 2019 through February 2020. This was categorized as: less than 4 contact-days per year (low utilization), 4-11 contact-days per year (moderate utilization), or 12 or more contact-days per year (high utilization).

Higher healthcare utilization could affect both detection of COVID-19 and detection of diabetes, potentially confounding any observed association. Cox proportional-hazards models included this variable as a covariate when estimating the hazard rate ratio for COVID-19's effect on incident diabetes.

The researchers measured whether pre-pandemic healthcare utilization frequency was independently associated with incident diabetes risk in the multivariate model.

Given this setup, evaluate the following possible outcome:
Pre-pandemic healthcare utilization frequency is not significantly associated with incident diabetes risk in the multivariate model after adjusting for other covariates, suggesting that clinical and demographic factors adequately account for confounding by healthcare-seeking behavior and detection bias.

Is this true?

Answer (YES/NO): YES